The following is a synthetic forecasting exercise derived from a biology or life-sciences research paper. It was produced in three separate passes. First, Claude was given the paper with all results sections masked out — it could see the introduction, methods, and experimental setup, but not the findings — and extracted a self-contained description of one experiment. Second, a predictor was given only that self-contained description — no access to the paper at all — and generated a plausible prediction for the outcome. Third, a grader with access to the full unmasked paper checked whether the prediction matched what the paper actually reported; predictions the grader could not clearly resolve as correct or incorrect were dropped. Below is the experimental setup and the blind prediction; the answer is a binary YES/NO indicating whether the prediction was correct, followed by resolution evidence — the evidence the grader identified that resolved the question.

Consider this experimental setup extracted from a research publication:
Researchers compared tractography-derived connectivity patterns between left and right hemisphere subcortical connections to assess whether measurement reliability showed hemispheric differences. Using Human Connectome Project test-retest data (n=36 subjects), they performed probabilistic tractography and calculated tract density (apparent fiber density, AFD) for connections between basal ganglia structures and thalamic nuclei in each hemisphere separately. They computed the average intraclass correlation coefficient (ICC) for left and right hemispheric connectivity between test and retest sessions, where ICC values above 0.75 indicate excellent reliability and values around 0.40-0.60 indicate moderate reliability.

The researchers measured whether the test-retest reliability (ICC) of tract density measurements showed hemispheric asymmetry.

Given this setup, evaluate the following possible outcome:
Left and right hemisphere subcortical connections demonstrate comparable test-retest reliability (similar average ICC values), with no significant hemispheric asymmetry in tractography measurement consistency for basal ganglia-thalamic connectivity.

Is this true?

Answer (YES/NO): YES